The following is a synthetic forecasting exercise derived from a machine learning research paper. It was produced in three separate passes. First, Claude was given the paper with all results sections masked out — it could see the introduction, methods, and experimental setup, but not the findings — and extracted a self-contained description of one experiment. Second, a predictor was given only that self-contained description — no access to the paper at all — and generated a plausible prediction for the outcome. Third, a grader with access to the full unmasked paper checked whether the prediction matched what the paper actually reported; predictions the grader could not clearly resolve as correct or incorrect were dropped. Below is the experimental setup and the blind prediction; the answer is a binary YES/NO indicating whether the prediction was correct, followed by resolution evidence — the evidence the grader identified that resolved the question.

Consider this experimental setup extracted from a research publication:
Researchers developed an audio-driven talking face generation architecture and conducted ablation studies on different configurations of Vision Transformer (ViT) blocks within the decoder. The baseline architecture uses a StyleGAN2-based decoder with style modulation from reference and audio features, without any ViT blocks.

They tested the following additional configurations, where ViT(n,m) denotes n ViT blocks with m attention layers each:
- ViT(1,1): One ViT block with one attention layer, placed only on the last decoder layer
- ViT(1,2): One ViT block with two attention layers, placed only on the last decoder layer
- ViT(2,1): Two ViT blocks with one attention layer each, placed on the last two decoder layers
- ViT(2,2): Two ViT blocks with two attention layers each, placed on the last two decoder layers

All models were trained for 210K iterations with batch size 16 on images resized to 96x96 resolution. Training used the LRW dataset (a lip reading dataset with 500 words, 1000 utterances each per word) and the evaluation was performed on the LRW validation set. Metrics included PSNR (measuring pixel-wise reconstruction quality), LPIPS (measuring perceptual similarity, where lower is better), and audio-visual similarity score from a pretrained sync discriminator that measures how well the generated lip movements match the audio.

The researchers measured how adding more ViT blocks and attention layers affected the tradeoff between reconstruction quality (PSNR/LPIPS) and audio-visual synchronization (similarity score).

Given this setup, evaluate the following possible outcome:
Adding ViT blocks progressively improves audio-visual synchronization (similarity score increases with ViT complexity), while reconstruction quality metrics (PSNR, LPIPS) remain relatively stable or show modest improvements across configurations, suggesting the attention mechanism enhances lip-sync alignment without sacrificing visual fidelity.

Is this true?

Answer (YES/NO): NO